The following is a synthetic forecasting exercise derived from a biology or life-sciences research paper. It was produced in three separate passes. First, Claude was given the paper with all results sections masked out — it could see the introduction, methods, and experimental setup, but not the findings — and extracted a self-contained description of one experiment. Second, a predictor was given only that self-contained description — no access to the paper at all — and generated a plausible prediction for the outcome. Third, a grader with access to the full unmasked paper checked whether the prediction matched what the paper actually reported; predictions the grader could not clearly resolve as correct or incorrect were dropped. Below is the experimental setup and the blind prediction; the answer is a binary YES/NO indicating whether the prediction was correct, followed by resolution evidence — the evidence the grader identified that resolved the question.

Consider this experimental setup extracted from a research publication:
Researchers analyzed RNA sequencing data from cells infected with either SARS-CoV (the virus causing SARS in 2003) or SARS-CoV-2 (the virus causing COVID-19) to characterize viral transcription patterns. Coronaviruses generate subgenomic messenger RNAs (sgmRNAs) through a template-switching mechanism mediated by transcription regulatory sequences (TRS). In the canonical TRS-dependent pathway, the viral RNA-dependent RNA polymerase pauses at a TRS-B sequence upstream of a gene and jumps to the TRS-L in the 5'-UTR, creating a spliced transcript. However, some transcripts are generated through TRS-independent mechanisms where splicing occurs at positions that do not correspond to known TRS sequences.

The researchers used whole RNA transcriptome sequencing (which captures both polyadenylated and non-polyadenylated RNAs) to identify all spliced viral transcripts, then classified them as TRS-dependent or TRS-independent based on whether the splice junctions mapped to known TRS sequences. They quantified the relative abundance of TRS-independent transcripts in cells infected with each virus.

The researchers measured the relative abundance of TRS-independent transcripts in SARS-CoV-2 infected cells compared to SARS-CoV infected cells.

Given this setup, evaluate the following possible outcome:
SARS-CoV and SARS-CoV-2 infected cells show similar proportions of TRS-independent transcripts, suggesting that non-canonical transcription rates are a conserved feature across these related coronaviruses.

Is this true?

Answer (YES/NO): NO